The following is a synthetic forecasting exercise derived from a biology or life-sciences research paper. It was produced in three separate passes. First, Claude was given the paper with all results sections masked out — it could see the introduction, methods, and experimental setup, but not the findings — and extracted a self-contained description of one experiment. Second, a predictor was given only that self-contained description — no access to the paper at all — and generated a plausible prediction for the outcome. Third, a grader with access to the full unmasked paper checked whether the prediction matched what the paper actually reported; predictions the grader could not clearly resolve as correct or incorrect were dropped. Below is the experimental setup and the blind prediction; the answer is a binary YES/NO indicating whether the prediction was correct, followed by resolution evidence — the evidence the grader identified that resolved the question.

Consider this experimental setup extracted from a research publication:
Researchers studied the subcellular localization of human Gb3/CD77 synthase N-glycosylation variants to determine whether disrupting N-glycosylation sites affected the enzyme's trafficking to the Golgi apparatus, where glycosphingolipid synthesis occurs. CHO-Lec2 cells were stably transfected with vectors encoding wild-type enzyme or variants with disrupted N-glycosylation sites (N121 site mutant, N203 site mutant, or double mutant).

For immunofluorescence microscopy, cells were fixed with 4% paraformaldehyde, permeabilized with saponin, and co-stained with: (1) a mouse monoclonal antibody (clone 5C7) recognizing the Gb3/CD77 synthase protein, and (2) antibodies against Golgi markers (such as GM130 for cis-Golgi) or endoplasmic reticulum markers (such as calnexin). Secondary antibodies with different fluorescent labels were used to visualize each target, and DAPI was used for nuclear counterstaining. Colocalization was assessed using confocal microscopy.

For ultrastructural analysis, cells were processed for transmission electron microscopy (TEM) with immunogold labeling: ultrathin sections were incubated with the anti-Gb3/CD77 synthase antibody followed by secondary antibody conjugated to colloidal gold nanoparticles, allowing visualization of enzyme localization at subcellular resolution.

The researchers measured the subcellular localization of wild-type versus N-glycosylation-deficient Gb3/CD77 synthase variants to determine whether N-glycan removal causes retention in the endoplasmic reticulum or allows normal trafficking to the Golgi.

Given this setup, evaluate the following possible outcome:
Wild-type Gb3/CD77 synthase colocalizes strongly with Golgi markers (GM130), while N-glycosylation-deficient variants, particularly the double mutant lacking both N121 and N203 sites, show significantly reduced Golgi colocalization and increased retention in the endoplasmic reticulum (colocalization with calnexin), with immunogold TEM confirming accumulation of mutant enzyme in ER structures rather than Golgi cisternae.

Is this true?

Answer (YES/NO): NO